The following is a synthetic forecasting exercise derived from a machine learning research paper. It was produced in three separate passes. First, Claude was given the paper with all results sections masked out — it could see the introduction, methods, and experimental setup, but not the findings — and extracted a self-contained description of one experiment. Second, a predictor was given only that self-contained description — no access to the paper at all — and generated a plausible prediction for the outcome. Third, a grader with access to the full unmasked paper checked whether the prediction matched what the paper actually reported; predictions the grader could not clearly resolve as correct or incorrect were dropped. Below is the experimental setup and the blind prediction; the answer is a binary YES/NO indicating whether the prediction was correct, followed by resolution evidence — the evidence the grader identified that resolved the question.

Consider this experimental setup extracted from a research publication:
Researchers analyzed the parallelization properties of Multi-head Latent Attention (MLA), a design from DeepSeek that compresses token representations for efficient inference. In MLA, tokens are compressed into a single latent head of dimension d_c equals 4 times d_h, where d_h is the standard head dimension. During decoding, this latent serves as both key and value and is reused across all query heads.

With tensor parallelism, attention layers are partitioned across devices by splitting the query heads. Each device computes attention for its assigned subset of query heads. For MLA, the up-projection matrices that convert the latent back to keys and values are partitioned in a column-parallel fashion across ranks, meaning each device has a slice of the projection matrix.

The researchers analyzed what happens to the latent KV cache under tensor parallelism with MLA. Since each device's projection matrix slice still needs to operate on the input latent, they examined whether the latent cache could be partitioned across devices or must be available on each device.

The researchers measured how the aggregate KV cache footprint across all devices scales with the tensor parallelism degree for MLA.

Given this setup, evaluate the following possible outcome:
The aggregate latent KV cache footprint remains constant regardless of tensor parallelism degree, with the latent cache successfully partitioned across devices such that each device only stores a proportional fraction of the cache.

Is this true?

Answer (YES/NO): NO